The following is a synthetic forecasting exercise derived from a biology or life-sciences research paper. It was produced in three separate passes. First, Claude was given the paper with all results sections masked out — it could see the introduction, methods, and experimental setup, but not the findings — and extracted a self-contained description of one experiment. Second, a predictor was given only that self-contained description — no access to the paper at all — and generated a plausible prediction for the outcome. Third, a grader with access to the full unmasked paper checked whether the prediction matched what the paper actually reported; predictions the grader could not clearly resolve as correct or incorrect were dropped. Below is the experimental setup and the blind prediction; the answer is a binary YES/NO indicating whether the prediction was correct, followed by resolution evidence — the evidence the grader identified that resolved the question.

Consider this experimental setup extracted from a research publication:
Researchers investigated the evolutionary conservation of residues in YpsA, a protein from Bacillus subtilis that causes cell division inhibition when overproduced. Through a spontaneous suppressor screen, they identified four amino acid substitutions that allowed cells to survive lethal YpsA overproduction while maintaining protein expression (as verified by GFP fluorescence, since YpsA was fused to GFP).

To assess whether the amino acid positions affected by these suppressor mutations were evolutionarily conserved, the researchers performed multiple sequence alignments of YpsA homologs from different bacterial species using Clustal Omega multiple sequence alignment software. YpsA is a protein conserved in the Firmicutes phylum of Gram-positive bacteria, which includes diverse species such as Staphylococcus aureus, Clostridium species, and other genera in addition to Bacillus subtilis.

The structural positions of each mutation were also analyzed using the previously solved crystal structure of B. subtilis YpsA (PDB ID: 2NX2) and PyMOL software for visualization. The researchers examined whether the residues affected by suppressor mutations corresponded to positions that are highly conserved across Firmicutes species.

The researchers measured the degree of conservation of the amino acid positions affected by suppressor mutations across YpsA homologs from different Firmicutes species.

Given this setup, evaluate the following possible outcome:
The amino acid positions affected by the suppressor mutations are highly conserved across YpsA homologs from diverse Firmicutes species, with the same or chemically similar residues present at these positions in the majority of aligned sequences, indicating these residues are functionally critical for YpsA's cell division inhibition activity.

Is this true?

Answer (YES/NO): NO